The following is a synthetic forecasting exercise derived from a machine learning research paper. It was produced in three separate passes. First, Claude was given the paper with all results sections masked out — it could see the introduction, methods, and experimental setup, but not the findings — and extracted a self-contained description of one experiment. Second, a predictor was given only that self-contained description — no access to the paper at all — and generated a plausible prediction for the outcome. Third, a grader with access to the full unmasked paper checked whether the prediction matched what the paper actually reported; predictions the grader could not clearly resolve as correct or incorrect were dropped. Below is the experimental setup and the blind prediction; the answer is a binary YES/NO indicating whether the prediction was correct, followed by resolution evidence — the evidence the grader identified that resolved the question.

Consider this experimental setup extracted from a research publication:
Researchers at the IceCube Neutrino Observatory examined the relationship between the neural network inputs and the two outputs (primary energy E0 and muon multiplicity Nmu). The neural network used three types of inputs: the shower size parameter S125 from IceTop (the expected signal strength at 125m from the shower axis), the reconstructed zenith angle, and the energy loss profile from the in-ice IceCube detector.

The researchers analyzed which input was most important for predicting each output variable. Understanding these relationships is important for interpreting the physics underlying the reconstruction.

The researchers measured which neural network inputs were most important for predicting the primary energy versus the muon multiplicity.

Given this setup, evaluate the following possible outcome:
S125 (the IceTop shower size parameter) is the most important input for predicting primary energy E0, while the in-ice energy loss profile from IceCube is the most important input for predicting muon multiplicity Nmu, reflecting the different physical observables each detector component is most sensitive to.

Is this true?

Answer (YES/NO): YES